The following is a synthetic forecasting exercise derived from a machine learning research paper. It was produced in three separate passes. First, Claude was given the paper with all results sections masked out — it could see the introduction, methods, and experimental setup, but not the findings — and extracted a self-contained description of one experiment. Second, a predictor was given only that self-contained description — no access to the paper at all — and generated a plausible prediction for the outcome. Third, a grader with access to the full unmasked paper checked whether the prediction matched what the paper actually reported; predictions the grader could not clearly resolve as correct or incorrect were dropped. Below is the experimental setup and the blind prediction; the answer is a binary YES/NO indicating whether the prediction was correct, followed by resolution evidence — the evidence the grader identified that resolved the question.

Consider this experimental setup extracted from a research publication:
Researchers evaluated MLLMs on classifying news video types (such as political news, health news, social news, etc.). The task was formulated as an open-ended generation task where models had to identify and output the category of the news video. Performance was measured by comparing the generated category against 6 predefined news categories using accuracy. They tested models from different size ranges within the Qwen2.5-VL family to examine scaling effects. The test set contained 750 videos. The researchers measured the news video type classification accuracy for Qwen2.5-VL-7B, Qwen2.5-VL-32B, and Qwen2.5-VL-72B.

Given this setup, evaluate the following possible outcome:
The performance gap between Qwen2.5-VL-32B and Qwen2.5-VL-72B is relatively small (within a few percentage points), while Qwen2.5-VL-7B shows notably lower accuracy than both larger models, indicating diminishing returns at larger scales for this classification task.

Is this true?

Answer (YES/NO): NO